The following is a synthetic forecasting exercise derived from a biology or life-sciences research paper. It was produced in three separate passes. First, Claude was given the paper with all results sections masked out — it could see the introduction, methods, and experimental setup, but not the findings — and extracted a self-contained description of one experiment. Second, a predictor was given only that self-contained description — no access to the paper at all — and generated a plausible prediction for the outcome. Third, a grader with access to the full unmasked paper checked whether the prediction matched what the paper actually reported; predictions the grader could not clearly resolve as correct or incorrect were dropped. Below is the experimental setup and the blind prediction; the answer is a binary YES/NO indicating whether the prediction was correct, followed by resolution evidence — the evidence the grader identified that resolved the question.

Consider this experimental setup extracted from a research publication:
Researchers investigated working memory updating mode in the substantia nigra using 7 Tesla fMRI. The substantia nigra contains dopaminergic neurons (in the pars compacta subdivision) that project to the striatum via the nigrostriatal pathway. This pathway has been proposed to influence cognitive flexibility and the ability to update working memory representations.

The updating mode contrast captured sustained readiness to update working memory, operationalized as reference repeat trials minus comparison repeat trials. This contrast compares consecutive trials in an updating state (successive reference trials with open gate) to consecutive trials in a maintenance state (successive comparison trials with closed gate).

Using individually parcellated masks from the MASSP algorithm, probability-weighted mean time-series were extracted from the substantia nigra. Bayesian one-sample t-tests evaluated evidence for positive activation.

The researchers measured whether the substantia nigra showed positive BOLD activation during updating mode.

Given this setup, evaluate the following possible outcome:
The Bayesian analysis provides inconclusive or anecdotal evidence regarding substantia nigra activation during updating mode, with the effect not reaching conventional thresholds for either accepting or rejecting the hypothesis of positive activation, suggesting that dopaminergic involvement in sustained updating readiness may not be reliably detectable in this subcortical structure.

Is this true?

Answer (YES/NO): NO